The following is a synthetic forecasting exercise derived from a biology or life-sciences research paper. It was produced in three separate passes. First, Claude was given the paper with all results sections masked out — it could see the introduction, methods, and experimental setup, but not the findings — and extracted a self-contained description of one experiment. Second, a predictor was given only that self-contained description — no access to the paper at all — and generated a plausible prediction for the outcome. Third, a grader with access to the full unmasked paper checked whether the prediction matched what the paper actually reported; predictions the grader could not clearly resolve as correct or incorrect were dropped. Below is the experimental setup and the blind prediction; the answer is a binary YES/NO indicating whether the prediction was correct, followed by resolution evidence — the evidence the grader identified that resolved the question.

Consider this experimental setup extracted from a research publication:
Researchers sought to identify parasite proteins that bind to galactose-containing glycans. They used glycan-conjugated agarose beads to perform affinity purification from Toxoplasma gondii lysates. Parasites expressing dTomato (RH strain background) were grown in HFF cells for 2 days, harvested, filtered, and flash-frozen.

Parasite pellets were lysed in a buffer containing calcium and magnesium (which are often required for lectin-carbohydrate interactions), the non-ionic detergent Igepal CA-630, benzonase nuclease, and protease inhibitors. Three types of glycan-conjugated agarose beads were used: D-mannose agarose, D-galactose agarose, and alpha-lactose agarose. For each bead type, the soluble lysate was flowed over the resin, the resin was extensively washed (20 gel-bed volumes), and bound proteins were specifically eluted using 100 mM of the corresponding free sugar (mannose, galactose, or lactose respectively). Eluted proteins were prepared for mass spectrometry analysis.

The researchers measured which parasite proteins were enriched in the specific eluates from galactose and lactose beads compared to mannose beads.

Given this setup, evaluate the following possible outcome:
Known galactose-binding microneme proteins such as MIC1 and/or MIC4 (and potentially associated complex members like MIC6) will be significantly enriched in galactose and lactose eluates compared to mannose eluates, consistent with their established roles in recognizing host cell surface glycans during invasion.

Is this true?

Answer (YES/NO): YES